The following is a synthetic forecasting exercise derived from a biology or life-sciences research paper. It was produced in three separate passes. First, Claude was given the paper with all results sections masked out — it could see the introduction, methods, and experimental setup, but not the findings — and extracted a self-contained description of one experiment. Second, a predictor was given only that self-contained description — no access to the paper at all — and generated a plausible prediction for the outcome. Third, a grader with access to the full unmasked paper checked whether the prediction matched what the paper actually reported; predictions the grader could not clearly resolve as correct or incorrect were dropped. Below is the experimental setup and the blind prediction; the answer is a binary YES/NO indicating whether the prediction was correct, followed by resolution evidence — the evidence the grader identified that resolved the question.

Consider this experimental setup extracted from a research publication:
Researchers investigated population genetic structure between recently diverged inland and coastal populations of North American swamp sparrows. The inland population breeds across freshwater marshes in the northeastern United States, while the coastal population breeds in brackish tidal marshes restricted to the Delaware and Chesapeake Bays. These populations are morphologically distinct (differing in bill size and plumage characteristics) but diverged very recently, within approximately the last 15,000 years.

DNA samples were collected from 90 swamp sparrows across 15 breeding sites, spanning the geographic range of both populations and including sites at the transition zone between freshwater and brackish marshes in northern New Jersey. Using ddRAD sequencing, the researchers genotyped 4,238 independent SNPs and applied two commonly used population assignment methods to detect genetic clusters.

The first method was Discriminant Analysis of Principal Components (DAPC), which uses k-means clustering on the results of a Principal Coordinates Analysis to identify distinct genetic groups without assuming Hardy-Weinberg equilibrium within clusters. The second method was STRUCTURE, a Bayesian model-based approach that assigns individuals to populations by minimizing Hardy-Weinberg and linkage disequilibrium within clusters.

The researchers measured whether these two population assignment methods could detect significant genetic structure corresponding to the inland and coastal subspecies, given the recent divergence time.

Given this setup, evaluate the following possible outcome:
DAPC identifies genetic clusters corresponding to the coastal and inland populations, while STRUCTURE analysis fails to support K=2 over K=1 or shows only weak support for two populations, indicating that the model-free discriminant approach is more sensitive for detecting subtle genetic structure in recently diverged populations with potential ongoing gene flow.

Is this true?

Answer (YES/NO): YES